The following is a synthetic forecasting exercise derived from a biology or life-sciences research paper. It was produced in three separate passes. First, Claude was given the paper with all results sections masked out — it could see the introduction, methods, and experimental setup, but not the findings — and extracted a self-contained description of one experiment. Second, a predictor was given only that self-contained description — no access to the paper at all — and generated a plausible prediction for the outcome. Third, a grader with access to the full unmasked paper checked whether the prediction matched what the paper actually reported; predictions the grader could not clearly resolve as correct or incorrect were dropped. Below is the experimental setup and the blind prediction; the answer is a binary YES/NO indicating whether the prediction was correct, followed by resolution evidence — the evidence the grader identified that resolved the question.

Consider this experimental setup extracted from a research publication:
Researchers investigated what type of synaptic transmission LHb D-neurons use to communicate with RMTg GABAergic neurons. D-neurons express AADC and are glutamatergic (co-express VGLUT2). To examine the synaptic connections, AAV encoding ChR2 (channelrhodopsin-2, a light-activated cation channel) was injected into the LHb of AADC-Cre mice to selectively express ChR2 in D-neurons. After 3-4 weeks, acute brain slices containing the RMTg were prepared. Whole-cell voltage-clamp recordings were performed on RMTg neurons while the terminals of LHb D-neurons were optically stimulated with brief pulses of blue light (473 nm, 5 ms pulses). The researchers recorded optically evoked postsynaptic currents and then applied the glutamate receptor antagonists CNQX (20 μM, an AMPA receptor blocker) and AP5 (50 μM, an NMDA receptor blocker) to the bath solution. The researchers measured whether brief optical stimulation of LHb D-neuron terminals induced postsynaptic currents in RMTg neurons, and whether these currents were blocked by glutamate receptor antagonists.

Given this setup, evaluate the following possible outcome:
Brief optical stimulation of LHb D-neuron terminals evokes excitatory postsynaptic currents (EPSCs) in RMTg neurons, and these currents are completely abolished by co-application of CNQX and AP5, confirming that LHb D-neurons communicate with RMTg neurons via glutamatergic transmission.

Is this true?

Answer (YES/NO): YES